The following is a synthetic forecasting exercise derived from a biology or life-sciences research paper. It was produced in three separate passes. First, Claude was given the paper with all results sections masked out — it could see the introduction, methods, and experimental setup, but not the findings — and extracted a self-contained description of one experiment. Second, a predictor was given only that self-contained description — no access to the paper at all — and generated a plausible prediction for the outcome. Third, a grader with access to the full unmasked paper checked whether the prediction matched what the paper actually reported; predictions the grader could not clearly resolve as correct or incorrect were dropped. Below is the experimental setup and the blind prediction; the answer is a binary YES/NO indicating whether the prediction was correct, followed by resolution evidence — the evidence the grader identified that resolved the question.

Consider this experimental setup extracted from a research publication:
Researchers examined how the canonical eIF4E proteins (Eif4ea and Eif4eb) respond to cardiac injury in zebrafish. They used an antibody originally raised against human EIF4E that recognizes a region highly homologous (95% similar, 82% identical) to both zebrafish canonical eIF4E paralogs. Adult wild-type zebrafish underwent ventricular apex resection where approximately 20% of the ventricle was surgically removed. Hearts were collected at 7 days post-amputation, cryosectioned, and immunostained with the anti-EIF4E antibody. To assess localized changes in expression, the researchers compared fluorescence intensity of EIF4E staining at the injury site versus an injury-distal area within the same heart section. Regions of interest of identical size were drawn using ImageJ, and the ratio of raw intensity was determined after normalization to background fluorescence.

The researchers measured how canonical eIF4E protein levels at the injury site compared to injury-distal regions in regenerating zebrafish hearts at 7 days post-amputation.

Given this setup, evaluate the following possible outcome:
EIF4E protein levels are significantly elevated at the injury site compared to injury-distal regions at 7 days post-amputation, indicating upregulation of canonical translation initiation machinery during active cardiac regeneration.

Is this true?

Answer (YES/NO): YES